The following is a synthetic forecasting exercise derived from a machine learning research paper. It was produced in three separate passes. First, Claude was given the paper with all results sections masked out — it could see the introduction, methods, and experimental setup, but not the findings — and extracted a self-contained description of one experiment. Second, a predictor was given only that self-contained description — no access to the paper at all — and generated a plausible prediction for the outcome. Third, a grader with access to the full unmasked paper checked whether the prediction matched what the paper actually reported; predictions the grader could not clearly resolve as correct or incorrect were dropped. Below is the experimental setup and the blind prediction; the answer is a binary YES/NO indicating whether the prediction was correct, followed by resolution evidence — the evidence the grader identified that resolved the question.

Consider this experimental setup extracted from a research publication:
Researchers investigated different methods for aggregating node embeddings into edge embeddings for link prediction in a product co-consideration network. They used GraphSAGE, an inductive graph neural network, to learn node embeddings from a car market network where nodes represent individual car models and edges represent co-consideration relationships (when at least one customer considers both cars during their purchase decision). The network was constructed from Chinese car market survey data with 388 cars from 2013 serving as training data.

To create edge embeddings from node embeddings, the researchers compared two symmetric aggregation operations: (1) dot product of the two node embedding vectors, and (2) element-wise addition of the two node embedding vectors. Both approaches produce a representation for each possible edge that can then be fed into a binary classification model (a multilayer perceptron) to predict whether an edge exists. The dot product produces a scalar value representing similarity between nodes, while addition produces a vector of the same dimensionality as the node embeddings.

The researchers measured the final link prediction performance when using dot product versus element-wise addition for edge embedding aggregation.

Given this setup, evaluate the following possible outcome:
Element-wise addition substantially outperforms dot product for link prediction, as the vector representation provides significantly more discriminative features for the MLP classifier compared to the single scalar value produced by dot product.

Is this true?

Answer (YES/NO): NO